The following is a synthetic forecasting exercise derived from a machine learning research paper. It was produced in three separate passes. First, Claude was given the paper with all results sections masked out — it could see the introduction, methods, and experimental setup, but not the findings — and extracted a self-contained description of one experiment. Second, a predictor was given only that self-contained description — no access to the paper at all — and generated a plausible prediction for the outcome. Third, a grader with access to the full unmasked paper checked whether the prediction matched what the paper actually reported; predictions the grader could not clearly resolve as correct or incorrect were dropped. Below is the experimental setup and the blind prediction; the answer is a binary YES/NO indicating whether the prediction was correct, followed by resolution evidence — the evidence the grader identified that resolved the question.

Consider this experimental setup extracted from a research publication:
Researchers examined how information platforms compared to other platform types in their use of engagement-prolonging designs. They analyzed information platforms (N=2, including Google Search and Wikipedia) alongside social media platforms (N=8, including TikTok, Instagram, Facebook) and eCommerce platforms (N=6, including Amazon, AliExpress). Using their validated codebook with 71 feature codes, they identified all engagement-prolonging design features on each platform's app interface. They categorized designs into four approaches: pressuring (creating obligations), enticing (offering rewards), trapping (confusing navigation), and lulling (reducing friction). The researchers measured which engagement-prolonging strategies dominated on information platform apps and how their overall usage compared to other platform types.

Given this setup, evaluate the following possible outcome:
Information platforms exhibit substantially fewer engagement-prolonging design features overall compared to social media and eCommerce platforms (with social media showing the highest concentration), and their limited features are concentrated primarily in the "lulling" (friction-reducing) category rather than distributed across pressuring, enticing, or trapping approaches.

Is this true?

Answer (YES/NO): NO